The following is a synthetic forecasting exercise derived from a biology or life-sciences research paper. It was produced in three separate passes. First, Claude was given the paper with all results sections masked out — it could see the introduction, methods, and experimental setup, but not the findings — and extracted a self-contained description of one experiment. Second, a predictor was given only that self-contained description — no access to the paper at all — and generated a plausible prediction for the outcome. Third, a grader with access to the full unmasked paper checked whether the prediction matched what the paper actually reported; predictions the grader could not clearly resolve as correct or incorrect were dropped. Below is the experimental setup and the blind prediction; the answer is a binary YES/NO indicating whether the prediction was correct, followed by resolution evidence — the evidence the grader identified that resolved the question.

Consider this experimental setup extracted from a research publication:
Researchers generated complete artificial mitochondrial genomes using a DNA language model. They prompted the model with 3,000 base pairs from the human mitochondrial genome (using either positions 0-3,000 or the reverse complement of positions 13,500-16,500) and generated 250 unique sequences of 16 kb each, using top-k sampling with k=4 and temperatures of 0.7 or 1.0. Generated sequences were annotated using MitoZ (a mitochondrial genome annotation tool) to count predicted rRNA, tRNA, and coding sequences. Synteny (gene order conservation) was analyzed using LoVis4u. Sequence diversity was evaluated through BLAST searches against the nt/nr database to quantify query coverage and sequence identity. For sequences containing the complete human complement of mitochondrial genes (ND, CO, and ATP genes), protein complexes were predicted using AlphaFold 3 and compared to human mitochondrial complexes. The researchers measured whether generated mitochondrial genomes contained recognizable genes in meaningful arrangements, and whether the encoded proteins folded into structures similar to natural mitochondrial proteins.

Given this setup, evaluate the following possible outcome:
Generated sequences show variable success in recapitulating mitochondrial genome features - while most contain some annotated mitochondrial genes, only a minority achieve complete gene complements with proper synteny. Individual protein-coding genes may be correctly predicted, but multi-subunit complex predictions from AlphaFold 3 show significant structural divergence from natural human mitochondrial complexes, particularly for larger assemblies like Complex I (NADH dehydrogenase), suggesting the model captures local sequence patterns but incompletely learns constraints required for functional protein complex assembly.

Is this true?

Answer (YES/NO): NO